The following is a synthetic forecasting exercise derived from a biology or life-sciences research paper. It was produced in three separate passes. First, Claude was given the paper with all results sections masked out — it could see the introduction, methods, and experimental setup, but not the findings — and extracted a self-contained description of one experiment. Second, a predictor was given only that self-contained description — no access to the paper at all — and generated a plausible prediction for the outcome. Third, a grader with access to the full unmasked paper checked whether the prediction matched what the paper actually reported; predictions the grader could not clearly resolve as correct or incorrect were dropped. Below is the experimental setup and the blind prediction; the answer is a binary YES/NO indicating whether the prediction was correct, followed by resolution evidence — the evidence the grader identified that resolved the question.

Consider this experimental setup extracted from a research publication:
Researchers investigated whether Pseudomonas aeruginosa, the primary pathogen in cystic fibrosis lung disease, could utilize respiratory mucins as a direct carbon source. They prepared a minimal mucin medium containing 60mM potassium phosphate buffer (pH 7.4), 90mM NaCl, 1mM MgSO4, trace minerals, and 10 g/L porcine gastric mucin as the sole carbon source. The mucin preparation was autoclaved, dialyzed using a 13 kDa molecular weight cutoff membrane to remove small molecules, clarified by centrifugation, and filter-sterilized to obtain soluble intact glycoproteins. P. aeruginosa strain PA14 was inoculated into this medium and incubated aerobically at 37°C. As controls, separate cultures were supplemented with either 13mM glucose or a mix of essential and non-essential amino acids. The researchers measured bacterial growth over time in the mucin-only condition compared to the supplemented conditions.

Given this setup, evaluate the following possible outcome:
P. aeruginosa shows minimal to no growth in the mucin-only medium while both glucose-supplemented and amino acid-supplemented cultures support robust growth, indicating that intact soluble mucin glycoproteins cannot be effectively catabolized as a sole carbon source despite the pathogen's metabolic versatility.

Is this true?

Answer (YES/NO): NO